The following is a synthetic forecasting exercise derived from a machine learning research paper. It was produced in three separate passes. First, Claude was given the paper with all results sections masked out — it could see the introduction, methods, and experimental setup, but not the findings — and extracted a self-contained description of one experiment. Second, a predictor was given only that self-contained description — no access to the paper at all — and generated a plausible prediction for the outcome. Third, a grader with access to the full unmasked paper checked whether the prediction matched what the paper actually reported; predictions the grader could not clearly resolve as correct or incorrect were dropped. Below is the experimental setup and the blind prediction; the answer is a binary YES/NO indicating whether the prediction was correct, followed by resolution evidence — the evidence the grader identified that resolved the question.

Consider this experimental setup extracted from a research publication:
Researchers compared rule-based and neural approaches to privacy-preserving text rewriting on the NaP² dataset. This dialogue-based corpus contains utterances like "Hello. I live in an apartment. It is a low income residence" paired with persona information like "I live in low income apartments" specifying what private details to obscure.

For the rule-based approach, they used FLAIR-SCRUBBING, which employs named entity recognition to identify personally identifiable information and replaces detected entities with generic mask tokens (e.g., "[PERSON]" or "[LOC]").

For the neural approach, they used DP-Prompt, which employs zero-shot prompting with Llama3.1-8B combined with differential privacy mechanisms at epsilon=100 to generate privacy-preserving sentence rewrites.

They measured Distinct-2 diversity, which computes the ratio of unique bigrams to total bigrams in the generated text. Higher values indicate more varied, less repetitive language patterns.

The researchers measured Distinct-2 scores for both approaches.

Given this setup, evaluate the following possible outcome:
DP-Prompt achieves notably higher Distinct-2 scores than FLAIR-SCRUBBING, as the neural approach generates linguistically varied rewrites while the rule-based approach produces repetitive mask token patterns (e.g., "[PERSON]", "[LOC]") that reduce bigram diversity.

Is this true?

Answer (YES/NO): YES